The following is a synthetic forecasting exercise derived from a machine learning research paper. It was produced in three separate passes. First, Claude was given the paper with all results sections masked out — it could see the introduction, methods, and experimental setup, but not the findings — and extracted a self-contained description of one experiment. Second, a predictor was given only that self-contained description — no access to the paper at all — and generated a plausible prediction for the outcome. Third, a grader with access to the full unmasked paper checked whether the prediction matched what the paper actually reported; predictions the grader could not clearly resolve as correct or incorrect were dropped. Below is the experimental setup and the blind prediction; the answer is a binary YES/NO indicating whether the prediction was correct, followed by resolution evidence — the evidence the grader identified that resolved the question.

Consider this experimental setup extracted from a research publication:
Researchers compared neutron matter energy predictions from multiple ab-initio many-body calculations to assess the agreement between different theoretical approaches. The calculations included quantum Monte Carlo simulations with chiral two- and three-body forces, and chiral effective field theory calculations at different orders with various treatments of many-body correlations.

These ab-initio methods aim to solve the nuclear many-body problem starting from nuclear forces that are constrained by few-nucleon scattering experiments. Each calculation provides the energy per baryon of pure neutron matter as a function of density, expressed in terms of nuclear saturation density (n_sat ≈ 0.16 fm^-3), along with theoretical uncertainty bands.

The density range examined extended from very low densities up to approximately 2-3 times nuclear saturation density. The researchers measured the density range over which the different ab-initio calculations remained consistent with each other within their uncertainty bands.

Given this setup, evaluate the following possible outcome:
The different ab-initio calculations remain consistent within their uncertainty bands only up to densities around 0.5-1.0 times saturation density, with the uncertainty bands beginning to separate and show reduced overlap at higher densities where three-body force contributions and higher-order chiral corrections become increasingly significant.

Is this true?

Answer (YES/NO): NO